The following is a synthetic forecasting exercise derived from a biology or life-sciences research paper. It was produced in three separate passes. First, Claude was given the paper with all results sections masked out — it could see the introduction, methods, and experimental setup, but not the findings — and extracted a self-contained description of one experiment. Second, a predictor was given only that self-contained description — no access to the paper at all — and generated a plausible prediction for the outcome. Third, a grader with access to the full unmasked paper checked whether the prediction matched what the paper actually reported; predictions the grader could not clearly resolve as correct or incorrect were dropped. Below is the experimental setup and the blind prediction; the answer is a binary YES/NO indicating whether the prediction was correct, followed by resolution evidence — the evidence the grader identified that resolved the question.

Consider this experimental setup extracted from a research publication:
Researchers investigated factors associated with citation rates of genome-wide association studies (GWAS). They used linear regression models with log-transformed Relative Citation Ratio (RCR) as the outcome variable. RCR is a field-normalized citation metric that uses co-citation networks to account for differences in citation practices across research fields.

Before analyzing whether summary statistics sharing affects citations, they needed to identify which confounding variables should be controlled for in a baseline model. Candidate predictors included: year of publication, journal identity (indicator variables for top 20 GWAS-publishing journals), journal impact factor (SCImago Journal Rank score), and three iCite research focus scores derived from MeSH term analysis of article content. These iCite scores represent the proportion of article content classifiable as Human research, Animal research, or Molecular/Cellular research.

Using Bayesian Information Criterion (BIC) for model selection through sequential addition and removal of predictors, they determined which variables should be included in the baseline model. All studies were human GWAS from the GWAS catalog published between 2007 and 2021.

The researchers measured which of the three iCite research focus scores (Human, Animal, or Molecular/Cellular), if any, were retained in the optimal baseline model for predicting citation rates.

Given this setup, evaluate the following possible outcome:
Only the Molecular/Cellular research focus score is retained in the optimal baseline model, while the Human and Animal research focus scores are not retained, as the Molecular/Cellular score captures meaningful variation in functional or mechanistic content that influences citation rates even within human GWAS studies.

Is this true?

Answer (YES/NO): YES